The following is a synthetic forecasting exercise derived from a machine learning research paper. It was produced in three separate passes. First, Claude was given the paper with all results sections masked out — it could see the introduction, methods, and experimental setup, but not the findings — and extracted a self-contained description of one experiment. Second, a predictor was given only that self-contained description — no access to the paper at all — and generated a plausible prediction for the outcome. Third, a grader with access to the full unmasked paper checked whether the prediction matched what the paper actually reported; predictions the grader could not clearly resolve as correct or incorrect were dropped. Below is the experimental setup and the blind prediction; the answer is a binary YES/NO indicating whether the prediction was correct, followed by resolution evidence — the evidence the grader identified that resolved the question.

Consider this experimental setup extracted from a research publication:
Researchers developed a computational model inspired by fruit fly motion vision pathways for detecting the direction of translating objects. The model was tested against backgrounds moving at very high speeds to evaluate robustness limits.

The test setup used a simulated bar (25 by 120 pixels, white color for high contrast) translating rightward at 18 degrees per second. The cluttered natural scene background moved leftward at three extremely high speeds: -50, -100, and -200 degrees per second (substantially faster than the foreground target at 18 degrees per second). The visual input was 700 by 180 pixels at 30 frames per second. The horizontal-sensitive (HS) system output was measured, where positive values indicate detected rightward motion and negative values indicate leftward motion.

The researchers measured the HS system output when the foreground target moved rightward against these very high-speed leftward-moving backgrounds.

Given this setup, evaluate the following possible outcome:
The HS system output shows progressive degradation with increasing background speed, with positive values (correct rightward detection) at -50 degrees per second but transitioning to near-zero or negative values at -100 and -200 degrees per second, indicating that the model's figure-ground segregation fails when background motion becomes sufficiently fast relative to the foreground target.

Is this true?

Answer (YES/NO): NO